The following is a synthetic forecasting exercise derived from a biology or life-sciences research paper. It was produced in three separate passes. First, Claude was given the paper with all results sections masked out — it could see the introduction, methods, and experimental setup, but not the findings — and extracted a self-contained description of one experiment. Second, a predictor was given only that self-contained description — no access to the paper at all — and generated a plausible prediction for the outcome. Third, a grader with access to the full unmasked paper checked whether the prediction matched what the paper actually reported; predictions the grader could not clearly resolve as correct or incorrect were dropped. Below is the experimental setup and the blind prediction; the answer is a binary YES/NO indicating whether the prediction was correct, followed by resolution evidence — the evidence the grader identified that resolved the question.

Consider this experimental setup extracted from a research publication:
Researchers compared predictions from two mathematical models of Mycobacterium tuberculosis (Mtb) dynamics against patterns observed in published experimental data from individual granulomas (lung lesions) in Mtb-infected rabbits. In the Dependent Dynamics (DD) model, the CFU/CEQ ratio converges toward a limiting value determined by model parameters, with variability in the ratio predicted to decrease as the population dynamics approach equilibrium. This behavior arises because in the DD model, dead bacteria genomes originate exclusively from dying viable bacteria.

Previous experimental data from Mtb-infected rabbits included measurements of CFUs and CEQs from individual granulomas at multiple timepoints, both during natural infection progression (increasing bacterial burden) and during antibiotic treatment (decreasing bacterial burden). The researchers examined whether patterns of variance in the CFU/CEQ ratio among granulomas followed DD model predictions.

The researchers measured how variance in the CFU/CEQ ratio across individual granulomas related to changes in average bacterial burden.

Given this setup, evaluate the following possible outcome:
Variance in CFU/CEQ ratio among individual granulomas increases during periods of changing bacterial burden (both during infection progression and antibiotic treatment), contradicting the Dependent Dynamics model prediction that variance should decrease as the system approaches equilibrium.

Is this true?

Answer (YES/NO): NO